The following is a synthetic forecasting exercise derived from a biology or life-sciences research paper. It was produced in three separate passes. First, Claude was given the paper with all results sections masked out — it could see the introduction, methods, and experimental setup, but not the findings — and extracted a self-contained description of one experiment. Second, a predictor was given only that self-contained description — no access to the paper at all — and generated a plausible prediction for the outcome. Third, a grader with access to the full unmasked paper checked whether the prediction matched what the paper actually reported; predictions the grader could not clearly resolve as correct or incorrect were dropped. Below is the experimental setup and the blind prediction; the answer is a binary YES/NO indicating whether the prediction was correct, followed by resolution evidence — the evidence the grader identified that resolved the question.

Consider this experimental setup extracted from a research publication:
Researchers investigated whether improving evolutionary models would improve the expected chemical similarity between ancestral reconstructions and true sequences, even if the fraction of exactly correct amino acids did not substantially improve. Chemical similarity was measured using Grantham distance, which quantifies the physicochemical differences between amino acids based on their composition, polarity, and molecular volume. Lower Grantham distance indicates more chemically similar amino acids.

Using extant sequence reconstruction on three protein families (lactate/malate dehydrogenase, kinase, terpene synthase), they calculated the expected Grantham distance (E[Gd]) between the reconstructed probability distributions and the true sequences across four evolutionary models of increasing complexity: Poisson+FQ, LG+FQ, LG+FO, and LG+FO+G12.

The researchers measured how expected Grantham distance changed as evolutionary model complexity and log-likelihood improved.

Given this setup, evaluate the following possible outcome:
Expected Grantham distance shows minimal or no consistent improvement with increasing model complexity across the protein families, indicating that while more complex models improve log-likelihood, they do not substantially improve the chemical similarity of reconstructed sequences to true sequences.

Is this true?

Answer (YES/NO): NO